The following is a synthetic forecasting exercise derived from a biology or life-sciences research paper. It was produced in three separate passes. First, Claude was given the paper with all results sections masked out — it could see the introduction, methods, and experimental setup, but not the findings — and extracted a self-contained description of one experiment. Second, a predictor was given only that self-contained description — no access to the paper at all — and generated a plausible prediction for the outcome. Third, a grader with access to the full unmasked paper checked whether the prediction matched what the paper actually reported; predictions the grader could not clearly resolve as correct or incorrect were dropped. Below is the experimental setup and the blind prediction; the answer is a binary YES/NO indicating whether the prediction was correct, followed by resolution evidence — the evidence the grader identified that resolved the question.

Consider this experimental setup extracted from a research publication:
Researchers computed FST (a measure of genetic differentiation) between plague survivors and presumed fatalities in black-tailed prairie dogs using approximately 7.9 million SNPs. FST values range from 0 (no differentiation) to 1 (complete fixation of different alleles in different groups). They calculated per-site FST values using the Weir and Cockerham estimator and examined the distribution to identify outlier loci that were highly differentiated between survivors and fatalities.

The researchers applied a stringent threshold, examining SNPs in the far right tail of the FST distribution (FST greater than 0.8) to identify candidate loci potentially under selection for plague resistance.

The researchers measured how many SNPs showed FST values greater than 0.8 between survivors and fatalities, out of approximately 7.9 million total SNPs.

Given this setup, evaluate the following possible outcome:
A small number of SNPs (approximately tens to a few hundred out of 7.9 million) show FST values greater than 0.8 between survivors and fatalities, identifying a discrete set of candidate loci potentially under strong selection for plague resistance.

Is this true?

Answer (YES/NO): YES